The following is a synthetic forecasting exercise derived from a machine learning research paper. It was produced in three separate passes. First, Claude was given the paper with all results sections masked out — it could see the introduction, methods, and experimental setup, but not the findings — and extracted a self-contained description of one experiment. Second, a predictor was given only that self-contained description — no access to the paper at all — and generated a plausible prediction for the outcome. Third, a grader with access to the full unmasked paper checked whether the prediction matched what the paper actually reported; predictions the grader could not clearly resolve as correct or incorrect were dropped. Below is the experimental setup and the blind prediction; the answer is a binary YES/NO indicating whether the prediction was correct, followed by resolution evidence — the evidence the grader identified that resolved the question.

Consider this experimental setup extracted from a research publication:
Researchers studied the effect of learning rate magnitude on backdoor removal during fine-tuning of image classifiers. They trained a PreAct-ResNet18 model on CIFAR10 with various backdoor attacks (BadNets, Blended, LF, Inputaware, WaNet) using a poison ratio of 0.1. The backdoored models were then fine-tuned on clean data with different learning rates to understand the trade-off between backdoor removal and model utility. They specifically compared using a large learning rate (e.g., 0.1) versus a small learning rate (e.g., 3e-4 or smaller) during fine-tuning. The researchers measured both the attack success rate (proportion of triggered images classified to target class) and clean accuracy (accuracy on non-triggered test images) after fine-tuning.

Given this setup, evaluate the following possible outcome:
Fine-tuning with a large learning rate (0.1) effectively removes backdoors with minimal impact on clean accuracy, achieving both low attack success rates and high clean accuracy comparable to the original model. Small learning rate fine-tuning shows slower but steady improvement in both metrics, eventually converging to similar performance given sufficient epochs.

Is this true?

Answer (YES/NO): NO